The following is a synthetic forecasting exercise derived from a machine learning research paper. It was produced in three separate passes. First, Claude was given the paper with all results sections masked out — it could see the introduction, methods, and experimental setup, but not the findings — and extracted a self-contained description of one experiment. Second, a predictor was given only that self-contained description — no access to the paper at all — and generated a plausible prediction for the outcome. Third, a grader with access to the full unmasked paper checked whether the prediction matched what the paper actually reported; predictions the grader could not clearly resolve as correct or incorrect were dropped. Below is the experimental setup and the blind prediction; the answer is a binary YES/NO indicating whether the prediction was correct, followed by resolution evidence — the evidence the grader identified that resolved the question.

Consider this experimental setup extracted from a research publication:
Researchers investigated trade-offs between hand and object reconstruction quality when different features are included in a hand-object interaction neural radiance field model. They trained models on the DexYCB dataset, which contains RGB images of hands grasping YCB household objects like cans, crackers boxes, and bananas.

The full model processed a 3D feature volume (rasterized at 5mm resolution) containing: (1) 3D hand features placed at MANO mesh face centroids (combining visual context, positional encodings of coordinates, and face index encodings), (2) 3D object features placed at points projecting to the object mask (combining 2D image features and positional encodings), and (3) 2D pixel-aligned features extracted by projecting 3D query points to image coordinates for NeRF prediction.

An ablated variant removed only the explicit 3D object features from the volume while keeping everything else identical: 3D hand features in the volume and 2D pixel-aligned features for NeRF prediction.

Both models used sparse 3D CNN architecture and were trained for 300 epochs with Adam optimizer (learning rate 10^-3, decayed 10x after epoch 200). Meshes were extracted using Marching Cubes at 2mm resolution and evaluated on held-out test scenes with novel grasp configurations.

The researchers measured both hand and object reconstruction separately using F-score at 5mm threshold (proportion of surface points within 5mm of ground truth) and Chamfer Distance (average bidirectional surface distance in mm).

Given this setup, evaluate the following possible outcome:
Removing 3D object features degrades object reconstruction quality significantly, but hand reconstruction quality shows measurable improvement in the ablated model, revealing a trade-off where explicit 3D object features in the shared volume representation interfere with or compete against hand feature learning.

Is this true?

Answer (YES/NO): YES